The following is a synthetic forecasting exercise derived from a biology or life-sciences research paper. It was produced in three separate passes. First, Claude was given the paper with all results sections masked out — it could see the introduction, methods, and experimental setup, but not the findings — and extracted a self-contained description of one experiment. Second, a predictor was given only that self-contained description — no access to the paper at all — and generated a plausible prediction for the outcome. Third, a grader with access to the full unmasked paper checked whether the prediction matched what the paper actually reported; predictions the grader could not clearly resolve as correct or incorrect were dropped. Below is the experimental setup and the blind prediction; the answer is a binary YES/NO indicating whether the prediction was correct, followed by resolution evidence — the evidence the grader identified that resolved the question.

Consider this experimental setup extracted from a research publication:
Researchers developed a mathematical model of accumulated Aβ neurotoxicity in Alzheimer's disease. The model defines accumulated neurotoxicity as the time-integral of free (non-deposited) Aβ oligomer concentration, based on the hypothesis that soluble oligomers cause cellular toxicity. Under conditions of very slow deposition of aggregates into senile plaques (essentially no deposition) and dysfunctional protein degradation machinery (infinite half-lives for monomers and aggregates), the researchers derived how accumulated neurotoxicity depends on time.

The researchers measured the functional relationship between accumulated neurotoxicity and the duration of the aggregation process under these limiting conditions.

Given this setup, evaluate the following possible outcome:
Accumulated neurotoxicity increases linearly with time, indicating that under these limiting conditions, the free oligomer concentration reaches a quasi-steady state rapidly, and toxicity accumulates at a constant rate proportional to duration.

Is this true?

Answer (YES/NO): NO